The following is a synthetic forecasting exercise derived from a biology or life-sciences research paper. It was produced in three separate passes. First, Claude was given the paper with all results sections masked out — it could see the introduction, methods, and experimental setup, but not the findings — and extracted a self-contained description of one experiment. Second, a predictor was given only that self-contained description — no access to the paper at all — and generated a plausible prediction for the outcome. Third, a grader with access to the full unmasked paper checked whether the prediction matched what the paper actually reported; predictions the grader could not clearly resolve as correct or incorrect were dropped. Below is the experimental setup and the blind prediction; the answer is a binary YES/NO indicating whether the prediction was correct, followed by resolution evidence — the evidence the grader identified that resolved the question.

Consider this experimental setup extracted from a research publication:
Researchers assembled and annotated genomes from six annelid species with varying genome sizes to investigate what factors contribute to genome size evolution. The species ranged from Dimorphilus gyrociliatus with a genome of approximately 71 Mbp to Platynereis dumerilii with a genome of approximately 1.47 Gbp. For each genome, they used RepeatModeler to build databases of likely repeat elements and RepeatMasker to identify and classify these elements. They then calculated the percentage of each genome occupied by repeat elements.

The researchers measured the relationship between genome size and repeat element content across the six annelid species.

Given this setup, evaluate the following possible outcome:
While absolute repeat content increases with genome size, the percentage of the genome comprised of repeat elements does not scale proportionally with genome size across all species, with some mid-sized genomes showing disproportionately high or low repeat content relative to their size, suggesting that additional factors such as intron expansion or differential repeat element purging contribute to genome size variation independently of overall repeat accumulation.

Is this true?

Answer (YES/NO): NO